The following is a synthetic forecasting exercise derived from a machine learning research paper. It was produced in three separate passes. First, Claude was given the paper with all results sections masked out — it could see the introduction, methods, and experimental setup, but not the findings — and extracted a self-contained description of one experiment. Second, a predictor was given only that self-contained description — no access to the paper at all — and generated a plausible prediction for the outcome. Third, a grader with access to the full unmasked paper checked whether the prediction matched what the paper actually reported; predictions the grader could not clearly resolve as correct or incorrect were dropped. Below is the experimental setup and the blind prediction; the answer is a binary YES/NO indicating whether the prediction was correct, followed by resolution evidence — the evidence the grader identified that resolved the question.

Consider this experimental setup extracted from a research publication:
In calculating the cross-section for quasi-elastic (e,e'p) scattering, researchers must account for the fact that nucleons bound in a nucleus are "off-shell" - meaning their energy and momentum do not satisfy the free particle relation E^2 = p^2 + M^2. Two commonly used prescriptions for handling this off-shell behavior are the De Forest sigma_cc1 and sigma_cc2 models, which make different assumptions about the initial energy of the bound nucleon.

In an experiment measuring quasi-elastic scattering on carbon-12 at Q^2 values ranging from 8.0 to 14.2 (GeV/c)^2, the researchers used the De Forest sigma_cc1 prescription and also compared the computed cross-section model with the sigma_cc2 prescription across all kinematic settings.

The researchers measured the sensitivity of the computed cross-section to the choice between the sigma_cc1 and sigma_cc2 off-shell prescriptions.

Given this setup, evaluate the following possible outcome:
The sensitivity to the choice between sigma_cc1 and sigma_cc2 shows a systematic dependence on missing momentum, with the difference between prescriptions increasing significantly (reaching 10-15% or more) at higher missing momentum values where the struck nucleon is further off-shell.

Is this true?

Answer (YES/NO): NO